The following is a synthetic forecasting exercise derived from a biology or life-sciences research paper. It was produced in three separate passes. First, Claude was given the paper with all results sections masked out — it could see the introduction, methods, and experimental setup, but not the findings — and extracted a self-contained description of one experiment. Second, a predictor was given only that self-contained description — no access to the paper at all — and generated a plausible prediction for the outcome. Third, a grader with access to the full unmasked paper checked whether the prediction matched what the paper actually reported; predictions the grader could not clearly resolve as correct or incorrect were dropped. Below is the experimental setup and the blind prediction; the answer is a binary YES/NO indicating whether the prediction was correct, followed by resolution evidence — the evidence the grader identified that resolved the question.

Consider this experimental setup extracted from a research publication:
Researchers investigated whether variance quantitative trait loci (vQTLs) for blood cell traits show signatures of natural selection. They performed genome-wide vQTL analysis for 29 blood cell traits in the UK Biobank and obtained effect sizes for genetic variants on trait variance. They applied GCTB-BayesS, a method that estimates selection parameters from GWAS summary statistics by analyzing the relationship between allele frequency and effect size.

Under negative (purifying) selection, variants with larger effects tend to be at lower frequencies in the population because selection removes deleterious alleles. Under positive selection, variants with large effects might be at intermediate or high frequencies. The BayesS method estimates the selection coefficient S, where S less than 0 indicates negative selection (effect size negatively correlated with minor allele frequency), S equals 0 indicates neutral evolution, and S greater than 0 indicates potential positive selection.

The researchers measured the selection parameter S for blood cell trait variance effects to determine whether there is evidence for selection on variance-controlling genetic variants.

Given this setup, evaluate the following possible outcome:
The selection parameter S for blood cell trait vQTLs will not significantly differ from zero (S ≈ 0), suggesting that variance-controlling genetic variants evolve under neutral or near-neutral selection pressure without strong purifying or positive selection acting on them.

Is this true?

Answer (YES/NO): NO